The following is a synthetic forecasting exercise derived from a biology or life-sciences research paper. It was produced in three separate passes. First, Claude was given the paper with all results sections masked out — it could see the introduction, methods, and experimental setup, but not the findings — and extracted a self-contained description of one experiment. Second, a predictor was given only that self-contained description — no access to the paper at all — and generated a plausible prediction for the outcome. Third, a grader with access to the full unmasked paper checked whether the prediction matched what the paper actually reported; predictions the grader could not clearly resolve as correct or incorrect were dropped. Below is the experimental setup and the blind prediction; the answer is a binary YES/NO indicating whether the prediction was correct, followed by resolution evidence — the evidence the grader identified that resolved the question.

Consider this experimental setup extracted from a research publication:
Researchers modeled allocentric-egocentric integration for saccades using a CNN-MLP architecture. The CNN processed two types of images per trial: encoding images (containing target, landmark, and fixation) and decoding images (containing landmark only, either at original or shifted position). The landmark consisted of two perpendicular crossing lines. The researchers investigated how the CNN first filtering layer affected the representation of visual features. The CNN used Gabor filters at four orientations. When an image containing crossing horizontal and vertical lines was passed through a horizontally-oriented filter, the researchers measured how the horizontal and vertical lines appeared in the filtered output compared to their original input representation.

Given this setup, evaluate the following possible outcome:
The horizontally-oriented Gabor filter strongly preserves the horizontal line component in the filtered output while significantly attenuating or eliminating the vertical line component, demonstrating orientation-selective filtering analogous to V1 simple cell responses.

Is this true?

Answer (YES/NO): YES